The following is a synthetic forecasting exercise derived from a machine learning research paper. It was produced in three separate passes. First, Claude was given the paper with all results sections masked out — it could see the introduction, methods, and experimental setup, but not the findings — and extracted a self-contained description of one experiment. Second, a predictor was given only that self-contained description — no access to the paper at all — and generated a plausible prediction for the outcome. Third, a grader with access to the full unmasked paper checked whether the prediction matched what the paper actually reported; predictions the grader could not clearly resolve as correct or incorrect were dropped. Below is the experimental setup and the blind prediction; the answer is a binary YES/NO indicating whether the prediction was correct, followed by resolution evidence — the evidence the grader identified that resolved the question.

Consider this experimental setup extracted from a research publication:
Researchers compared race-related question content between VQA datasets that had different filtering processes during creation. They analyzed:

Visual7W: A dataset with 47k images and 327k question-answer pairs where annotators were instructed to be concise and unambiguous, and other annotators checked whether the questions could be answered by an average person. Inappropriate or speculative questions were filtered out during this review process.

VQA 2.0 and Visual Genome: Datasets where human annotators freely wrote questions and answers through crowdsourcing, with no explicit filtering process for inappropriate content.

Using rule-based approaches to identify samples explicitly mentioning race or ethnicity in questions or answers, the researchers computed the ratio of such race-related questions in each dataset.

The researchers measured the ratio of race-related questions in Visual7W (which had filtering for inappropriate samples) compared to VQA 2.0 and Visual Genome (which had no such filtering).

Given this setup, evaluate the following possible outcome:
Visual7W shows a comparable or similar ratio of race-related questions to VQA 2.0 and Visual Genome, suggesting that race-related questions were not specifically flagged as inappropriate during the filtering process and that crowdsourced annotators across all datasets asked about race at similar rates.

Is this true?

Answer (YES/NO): NO